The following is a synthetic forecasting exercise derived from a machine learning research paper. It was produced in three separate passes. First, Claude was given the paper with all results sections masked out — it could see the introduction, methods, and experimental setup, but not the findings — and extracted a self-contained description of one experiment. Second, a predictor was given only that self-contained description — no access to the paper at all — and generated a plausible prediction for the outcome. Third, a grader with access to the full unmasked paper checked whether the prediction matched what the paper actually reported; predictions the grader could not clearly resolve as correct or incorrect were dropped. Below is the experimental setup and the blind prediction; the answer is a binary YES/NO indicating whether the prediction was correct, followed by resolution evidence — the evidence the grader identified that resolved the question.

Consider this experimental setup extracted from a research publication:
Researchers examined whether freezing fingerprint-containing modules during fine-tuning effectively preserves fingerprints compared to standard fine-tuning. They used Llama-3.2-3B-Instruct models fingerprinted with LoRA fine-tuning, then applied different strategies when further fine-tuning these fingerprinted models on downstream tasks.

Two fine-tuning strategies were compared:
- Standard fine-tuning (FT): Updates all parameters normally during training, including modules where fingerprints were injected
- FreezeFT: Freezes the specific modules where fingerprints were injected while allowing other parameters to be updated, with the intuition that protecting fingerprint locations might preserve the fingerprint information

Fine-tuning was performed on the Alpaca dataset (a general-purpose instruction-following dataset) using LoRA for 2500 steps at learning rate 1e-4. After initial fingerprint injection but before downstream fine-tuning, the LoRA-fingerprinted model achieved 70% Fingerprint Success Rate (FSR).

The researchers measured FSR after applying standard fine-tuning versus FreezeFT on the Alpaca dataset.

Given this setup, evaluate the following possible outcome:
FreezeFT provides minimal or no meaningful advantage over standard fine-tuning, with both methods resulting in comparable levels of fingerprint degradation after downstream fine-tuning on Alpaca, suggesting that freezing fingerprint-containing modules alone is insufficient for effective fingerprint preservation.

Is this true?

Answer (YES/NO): NO